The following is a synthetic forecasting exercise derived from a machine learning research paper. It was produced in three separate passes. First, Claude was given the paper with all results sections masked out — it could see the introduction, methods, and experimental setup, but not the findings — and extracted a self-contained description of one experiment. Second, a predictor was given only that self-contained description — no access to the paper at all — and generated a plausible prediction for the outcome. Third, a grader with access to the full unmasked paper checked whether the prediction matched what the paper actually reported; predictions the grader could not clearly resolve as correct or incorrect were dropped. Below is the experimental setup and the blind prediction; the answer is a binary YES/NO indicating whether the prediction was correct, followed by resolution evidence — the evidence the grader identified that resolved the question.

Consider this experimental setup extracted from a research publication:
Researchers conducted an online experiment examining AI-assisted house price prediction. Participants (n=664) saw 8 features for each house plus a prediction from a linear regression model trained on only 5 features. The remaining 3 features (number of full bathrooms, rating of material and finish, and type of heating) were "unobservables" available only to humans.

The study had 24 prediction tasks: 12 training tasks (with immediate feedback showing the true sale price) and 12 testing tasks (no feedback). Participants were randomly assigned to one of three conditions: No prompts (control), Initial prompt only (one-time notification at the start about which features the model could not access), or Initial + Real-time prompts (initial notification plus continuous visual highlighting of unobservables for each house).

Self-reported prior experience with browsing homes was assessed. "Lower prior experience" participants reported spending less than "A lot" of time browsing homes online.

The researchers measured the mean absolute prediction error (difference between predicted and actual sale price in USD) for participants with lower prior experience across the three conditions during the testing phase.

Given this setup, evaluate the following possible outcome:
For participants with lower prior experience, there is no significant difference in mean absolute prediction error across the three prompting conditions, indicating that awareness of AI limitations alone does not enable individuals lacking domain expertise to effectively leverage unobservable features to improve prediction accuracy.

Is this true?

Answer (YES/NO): NO